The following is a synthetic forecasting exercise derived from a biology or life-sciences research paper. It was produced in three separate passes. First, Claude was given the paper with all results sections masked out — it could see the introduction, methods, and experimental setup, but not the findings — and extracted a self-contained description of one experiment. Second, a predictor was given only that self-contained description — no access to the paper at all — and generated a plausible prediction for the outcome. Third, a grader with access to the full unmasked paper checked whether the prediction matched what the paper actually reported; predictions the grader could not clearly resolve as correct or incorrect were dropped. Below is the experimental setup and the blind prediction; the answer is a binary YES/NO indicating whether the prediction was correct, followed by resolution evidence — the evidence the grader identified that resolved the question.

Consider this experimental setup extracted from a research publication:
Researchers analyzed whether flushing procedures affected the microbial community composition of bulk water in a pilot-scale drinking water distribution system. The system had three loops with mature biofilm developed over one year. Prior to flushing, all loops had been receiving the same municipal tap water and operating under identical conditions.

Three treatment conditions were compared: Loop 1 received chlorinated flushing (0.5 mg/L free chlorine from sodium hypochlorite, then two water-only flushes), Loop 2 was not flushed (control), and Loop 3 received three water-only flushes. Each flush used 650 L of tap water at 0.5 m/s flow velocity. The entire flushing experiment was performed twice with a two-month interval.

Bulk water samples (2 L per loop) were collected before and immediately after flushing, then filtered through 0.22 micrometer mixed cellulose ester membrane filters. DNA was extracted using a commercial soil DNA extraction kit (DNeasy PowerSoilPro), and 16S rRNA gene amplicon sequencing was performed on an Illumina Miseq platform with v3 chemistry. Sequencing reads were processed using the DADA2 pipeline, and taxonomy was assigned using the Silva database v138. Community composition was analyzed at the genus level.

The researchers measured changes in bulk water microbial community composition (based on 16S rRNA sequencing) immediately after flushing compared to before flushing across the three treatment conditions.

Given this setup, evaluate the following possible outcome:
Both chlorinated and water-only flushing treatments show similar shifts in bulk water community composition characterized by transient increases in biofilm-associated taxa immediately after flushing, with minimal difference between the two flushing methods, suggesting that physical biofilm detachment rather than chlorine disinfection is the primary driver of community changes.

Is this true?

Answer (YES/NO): NO